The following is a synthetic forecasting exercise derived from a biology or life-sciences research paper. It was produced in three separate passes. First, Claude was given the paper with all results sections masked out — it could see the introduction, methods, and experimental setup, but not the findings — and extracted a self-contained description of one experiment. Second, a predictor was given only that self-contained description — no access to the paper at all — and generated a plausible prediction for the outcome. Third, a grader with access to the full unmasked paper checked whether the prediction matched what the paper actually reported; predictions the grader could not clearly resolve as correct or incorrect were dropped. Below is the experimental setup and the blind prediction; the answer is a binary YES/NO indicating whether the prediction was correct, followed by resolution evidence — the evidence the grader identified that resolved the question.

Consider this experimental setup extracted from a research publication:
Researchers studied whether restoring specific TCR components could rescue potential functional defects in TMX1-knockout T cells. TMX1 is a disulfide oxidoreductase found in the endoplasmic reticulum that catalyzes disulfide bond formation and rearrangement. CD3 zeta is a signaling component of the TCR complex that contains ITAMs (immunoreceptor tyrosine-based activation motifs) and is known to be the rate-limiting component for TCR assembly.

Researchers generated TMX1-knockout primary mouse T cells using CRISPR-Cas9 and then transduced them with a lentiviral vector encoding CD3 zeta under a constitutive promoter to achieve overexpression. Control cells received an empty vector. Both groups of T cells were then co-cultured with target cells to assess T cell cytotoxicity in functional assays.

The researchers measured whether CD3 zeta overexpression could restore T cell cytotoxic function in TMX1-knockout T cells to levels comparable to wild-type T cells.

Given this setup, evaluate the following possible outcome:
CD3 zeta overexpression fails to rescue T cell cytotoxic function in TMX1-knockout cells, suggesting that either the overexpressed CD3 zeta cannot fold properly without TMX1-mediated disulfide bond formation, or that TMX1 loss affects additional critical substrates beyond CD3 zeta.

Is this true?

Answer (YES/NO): NO